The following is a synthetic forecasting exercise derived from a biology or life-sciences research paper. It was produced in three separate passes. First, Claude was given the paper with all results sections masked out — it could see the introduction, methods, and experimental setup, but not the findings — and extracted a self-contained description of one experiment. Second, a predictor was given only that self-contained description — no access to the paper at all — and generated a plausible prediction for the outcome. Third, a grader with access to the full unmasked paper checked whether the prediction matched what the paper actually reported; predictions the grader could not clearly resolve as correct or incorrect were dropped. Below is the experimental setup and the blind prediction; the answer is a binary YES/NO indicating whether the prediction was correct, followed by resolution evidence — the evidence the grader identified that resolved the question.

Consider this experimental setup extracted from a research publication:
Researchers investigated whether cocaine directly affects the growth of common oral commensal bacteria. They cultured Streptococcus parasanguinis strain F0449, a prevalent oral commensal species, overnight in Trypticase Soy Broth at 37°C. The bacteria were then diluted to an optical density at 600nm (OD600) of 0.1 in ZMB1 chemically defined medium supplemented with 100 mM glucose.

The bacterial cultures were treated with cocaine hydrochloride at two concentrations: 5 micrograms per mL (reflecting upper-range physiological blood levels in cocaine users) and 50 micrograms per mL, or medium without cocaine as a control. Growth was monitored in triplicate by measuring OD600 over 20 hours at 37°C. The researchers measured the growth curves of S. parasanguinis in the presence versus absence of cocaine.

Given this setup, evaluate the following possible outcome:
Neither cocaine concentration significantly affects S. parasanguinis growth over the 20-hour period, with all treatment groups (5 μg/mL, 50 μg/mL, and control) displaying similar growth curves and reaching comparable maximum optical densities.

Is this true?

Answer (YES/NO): NO